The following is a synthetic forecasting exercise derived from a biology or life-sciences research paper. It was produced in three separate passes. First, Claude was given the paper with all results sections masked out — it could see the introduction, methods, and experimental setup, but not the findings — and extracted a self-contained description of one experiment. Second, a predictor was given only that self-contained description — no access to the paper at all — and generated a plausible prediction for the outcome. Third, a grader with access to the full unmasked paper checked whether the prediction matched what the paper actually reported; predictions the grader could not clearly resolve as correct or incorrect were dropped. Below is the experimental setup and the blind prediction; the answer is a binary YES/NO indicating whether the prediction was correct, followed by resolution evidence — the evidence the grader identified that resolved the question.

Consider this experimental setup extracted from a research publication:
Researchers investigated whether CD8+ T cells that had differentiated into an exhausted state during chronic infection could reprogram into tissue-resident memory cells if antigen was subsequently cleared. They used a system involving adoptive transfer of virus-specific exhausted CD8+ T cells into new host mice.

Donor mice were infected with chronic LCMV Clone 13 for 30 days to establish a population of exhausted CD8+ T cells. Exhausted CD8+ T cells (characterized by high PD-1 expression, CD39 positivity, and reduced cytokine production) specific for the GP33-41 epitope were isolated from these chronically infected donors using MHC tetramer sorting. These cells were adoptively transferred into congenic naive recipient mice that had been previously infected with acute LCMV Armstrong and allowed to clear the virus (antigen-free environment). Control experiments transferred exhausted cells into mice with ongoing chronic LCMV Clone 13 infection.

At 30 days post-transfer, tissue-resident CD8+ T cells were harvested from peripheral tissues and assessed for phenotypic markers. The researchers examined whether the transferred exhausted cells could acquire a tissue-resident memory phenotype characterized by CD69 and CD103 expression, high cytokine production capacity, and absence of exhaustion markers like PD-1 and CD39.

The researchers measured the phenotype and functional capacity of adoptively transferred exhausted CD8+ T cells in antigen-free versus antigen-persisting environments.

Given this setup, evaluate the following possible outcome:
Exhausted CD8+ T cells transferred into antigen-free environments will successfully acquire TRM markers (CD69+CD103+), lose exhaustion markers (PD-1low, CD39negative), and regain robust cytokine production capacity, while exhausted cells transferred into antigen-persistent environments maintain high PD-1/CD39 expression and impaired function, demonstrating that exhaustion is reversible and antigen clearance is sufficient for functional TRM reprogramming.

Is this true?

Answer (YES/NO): NO